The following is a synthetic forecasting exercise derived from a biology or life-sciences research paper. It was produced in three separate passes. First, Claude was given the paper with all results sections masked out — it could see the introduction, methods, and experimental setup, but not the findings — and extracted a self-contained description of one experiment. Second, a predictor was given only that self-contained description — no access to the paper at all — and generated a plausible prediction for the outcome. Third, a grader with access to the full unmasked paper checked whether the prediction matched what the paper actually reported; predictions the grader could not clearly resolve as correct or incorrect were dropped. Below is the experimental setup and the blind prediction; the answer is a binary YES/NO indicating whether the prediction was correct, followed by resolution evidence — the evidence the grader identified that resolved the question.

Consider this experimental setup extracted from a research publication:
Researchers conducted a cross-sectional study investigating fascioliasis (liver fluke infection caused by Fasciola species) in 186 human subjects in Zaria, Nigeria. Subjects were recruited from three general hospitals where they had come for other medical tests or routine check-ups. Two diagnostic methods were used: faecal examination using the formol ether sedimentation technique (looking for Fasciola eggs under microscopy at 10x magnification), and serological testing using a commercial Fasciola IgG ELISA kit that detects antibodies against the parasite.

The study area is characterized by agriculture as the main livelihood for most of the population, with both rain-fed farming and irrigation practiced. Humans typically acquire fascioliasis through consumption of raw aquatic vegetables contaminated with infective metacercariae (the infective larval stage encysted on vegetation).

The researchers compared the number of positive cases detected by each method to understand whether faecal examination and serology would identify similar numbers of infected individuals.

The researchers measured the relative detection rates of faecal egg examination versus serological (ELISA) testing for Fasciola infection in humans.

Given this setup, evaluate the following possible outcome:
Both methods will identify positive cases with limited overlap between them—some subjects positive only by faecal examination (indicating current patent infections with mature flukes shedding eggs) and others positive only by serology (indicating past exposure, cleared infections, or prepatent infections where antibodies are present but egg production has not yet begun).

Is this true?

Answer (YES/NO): NO